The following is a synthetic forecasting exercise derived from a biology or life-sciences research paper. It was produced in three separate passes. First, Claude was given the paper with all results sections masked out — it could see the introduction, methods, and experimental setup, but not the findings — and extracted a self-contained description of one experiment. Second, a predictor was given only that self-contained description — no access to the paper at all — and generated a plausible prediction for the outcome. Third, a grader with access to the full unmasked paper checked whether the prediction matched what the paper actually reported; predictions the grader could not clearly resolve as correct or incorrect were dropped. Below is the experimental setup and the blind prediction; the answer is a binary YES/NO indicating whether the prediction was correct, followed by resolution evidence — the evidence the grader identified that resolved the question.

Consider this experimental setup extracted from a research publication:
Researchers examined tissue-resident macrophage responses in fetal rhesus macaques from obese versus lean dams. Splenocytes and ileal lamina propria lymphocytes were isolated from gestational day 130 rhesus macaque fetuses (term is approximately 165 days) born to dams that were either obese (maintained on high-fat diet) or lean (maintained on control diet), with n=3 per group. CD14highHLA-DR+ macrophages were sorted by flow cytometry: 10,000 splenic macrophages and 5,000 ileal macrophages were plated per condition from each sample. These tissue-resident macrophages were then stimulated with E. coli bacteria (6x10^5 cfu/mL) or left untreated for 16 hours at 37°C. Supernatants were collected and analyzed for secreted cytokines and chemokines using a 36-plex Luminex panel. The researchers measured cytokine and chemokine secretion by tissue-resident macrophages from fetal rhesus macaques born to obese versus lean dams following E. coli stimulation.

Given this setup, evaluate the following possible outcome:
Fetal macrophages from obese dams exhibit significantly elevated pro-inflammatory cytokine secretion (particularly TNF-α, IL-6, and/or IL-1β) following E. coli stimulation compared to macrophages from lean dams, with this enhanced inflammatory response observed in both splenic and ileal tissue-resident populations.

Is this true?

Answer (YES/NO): NO